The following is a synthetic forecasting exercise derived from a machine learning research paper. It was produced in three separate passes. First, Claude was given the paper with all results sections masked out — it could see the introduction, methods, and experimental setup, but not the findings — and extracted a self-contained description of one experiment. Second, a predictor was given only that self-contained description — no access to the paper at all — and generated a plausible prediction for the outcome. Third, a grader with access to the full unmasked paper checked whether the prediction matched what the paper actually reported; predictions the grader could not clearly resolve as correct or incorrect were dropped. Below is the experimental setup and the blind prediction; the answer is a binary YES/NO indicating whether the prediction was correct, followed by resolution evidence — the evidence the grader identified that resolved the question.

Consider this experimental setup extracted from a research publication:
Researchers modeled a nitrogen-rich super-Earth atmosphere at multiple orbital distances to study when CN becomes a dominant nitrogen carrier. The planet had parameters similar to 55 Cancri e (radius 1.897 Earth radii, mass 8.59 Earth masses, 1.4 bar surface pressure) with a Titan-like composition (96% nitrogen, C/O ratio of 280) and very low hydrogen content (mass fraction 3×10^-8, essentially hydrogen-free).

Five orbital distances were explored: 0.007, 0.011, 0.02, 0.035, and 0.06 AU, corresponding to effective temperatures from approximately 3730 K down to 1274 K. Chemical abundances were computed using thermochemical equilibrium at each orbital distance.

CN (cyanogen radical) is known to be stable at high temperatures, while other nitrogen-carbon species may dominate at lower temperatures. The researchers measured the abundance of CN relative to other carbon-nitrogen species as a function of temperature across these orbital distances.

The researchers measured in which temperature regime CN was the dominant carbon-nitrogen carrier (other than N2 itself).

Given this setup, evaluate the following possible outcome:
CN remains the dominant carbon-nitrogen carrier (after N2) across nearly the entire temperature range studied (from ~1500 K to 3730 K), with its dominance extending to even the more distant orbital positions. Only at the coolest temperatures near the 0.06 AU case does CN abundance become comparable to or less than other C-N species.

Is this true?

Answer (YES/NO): YES